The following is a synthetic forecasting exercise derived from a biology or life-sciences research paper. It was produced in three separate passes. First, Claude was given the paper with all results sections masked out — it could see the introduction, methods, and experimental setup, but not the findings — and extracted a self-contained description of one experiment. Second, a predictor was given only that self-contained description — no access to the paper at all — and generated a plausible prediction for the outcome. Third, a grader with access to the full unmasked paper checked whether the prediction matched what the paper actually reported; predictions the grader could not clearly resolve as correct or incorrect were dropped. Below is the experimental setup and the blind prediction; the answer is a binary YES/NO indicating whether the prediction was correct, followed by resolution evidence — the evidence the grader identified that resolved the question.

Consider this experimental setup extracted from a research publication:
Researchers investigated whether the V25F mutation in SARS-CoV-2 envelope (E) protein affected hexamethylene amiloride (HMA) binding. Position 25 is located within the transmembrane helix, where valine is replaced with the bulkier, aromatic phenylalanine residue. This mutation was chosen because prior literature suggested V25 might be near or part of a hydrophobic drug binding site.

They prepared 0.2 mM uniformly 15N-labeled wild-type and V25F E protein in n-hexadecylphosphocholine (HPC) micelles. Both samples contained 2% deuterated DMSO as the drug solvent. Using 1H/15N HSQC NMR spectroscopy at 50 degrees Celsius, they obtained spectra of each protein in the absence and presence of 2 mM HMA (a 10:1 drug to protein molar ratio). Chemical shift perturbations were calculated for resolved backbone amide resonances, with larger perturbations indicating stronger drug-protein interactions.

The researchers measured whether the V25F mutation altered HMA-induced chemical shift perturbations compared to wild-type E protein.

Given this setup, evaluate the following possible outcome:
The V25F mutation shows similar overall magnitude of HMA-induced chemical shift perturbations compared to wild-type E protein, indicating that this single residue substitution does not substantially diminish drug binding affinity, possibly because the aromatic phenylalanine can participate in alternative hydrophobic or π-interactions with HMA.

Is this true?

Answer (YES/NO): YES